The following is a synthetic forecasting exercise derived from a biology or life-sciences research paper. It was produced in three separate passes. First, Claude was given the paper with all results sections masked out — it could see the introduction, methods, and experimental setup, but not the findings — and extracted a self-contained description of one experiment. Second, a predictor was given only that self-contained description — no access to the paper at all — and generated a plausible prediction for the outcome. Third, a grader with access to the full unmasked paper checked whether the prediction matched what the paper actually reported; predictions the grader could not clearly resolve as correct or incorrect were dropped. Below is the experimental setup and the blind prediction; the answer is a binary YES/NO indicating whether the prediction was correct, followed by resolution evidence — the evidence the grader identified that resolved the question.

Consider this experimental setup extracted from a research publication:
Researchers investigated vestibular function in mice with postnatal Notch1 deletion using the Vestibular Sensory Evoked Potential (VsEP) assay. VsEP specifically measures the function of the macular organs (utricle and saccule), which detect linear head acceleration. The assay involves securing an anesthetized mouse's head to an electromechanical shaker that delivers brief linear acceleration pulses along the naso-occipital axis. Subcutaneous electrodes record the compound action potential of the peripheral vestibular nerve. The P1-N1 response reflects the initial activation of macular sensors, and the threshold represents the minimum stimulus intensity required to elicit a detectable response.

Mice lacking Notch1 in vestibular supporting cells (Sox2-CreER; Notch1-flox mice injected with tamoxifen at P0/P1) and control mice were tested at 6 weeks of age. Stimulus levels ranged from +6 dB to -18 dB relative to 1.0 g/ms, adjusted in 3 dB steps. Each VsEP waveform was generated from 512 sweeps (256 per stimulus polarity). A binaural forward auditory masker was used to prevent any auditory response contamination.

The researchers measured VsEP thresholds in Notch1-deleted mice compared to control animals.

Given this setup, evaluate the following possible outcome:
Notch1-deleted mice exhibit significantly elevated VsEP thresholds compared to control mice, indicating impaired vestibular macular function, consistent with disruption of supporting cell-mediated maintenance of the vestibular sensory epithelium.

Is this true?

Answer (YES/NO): YES